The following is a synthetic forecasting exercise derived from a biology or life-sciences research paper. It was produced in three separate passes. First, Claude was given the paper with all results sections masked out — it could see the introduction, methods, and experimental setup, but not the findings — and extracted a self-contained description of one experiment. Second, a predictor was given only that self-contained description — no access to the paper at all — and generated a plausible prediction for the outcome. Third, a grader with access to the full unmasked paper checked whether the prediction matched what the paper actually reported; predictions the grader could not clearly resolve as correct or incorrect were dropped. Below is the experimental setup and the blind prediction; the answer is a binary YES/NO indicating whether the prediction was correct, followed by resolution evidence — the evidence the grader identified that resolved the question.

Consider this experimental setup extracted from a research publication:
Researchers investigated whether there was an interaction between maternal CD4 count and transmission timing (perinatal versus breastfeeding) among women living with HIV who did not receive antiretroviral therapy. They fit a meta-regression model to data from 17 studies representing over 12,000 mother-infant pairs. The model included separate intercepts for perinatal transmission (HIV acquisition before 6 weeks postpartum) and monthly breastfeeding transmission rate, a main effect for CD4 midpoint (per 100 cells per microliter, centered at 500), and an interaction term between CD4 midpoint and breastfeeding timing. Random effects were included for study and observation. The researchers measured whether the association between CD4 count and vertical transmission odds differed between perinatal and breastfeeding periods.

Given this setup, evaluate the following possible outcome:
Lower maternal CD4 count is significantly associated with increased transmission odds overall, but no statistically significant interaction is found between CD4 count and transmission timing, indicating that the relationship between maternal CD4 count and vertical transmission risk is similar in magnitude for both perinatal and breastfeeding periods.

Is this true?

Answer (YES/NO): YES